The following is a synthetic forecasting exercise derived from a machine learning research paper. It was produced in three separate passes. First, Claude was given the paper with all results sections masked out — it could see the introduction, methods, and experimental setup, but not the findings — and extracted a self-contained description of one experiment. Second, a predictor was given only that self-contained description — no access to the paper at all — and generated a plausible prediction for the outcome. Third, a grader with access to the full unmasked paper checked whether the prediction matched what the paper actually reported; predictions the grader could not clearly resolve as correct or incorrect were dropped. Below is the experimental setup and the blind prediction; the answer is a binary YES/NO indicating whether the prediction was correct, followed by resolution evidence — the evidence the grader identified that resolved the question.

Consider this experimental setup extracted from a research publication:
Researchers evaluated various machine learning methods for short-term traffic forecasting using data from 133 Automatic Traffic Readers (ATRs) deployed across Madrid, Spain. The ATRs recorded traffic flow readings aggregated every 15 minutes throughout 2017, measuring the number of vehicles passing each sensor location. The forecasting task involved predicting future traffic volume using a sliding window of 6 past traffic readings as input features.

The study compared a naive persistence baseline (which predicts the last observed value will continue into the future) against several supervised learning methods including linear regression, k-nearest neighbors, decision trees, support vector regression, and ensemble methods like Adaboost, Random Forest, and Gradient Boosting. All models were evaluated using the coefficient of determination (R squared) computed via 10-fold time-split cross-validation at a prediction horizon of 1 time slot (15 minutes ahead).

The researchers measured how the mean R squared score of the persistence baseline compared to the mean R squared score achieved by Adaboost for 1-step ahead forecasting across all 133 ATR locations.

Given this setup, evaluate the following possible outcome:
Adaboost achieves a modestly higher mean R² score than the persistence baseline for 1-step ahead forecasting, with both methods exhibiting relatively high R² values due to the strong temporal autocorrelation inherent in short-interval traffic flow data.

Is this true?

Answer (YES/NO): NO